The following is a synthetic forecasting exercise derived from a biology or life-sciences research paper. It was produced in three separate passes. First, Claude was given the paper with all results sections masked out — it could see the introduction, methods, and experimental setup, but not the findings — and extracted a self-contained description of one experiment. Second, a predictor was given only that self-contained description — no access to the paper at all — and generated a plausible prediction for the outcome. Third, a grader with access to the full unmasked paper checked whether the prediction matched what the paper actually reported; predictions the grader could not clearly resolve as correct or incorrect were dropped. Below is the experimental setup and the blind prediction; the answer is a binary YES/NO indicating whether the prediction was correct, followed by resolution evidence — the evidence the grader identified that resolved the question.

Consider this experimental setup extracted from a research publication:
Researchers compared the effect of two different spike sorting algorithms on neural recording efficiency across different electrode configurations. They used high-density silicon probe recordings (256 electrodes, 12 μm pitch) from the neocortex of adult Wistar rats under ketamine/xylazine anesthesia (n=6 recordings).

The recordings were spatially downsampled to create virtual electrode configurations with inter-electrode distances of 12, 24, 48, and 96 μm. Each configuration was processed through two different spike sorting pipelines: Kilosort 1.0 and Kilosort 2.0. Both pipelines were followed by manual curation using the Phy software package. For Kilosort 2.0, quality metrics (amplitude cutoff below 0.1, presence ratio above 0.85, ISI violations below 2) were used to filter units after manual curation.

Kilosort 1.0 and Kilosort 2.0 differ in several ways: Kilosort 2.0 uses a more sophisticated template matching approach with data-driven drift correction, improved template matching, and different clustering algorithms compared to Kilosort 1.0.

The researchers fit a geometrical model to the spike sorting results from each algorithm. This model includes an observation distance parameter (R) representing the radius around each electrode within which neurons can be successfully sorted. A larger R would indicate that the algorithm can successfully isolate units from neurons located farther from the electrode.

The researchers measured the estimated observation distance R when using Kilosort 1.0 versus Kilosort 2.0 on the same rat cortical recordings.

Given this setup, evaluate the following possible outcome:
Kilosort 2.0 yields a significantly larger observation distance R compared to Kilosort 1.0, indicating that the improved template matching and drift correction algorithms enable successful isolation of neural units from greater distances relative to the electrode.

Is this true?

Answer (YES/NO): NO